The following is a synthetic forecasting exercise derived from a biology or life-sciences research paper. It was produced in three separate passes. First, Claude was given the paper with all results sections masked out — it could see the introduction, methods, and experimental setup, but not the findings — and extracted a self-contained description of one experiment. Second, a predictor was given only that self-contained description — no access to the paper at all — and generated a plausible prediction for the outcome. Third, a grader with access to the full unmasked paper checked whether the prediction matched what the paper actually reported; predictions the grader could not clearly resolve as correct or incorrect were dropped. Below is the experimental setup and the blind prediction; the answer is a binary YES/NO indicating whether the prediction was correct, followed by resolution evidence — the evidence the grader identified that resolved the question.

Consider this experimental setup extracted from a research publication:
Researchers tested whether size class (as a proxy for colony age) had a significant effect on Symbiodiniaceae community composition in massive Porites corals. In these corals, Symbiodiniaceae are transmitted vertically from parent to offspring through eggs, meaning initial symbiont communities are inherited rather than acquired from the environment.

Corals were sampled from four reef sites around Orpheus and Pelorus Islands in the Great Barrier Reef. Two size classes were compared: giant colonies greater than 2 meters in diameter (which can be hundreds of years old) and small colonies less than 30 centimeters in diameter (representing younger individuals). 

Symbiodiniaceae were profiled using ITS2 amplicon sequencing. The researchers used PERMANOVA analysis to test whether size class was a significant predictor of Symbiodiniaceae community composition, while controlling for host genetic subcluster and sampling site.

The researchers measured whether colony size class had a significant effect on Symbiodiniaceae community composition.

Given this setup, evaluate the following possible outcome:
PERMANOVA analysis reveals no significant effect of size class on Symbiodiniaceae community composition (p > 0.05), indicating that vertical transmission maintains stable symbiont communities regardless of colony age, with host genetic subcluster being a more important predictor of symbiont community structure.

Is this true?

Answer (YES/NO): YES